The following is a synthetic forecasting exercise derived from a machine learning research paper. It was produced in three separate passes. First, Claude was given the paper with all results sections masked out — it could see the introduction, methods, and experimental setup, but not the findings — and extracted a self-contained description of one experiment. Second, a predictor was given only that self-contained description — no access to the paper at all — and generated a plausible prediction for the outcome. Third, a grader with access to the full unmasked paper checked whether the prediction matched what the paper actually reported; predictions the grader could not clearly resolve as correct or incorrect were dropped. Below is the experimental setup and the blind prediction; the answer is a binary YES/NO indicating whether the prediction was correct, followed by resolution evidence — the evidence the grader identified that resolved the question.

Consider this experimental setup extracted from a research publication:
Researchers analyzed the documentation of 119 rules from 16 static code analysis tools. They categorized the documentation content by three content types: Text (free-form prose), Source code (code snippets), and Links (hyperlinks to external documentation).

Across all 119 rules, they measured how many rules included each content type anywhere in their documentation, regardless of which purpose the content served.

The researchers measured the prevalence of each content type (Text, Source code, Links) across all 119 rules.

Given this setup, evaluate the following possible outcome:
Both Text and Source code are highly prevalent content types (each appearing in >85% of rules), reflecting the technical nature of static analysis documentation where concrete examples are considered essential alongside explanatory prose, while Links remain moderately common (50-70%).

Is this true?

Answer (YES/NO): YES